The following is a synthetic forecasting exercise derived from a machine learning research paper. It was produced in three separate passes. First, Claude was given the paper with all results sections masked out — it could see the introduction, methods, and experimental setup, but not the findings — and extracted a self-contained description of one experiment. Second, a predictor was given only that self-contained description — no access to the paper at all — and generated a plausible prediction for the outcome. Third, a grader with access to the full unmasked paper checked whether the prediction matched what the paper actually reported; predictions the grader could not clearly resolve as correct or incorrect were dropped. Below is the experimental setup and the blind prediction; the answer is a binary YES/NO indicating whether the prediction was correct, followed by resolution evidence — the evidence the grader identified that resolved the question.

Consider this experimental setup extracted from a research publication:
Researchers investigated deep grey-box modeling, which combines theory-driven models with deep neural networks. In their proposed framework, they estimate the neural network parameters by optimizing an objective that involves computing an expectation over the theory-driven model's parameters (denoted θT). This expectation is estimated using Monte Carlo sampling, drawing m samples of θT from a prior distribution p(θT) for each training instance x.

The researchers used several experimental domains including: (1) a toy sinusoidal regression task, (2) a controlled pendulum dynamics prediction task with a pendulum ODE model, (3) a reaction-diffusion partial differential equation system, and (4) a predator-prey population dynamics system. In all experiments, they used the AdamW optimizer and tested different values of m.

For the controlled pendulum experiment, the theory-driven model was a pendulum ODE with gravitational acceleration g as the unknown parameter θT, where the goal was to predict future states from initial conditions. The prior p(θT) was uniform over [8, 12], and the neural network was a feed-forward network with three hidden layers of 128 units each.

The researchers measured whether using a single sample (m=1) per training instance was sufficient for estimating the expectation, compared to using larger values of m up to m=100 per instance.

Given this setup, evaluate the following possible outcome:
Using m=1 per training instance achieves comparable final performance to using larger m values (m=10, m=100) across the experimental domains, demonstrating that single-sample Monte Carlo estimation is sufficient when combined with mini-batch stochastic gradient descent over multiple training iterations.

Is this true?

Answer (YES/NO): YES